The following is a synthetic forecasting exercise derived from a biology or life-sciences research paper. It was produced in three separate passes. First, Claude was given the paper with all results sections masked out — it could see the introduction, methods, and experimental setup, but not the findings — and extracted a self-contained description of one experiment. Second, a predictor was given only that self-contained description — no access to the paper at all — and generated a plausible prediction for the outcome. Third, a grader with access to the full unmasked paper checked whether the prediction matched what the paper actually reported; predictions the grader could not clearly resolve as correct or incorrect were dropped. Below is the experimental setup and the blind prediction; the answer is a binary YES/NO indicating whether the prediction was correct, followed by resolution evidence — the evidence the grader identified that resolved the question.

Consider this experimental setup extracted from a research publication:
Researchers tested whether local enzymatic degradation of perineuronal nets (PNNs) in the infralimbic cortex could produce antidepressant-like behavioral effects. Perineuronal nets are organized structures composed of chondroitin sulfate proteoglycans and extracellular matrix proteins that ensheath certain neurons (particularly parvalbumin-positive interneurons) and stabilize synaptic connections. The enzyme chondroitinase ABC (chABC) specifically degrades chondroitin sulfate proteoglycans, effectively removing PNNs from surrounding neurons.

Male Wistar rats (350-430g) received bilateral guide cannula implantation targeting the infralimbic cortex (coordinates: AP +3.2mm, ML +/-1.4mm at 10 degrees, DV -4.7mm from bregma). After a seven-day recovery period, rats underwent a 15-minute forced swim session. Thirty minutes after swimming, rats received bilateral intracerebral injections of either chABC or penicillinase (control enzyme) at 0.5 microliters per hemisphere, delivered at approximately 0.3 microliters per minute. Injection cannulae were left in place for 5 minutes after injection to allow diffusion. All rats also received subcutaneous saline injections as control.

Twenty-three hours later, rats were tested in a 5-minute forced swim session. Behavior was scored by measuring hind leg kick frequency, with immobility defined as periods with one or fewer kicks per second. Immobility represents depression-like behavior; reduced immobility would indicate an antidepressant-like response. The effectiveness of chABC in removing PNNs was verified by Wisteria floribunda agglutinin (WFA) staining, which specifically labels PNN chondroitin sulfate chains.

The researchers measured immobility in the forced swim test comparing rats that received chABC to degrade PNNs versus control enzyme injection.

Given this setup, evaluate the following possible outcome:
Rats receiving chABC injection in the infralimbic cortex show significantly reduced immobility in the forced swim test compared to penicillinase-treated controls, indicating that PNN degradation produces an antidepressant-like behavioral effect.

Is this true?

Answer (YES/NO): NO